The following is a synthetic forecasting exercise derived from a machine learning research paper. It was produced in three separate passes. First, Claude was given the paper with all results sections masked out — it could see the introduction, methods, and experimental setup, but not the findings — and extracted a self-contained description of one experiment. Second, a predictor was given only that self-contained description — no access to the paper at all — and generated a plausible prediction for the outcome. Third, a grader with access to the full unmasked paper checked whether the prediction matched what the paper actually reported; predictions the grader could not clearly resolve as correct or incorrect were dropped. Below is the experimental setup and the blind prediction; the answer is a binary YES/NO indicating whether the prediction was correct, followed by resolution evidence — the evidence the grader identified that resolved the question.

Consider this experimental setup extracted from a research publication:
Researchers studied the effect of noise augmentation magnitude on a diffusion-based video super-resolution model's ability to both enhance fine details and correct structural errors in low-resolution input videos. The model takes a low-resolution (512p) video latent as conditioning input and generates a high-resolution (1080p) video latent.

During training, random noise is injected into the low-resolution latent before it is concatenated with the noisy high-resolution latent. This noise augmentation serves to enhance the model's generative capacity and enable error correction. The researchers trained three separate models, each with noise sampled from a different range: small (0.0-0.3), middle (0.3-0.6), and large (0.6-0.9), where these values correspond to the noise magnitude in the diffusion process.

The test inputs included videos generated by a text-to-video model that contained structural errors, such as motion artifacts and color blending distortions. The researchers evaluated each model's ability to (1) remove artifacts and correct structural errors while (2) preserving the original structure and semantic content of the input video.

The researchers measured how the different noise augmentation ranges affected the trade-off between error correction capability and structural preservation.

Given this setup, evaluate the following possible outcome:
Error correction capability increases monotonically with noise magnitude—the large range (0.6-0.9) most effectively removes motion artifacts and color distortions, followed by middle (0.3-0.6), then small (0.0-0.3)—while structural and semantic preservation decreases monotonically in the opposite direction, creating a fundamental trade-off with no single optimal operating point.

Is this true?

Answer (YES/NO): NO